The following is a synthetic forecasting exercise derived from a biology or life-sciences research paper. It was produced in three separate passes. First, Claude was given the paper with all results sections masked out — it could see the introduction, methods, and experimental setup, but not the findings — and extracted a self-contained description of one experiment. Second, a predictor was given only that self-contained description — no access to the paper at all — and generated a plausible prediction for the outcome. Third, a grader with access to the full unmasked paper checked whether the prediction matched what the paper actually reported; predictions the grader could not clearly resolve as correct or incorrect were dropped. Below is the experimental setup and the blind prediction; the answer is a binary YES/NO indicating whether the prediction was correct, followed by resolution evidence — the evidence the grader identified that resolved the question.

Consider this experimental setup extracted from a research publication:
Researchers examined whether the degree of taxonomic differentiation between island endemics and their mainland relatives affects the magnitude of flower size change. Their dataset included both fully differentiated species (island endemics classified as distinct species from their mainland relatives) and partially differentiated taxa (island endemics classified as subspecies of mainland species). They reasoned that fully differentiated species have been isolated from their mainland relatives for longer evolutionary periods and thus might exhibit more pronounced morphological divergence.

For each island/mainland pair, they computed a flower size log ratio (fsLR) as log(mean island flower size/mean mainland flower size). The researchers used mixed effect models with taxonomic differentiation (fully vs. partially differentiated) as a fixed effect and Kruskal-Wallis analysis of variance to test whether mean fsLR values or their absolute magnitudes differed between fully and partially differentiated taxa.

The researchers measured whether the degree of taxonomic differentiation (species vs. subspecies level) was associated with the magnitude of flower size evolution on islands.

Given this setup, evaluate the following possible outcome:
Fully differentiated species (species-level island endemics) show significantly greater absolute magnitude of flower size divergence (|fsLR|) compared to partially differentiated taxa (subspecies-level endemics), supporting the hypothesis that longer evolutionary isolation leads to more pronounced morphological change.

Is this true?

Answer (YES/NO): NO